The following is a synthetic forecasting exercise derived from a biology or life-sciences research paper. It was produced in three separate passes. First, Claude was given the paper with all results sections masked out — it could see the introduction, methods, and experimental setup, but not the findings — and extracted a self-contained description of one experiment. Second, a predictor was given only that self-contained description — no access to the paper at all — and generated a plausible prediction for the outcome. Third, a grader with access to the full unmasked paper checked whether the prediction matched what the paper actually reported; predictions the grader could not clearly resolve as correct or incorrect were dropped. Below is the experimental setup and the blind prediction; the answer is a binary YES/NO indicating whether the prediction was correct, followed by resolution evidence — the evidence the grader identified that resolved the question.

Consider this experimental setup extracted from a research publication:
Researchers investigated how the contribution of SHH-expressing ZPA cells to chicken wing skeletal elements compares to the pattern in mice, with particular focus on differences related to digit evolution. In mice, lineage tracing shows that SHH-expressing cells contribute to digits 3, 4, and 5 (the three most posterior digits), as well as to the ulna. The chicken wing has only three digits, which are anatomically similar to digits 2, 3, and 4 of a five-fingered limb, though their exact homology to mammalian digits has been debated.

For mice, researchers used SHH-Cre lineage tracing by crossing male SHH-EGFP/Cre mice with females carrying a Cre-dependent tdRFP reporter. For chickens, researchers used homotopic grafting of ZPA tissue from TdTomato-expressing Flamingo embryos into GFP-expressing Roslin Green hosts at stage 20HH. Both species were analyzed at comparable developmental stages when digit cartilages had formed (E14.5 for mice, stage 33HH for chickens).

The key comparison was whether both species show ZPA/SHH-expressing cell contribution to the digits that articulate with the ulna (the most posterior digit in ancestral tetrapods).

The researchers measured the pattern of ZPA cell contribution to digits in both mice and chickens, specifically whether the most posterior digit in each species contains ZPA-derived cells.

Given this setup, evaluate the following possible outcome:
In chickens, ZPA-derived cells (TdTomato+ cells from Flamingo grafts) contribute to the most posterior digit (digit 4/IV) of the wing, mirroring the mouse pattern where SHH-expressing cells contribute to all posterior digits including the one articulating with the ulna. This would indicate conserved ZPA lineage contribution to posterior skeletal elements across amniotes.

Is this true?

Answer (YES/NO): YES